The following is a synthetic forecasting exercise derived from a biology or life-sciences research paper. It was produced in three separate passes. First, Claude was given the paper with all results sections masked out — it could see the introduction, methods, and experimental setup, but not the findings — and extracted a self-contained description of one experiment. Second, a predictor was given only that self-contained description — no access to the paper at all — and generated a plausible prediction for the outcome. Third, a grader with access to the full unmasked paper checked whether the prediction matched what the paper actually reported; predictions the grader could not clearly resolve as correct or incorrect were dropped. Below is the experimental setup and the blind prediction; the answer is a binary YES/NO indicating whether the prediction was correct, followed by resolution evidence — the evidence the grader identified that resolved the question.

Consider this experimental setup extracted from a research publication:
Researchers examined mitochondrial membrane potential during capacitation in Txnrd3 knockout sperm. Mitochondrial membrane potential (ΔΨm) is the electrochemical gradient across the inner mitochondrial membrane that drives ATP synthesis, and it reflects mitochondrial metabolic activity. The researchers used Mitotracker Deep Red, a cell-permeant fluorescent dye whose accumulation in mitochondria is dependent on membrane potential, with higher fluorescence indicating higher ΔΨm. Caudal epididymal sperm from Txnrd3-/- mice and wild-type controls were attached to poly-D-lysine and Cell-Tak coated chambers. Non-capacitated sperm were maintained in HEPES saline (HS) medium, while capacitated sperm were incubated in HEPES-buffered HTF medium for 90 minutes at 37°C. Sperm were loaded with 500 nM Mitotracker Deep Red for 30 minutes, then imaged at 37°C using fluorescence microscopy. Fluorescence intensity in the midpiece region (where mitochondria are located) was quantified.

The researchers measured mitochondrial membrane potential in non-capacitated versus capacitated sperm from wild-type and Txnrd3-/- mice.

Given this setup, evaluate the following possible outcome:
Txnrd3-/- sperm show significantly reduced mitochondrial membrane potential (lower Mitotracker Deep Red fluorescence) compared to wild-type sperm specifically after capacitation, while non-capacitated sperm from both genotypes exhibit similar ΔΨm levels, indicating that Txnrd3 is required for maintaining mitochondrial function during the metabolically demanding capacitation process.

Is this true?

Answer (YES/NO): NO